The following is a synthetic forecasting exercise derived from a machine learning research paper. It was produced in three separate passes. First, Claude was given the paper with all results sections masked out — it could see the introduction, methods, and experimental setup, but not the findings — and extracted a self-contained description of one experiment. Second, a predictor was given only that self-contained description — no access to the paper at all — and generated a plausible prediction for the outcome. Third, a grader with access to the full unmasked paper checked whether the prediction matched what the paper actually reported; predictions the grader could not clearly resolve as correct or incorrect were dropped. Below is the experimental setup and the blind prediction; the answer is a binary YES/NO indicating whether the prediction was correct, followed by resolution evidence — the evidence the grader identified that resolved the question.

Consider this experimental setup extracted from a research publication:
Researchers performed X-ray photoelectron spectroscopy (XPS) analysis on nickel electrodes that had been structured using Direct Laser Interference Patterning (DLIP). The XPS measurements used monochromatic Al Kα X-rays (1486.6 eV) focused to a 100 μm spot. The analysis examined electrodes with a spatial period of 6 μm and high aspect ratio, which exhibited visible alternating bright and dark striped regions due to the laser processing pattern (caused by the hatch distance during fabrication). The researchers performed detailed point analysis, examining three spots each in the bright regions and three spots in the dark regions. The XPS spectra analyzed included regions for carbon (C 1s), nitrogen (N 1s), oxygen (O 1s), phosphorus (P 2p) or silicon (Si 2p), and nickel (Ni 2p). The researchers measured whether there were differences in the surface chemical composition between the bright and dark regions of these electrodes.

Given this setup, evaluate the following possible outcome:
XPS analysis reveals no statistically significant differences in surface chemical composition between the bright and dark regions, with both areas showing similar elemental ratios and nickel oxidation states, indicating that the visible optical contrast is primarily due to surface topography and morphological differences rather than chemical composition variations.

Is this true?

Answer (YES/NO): YES